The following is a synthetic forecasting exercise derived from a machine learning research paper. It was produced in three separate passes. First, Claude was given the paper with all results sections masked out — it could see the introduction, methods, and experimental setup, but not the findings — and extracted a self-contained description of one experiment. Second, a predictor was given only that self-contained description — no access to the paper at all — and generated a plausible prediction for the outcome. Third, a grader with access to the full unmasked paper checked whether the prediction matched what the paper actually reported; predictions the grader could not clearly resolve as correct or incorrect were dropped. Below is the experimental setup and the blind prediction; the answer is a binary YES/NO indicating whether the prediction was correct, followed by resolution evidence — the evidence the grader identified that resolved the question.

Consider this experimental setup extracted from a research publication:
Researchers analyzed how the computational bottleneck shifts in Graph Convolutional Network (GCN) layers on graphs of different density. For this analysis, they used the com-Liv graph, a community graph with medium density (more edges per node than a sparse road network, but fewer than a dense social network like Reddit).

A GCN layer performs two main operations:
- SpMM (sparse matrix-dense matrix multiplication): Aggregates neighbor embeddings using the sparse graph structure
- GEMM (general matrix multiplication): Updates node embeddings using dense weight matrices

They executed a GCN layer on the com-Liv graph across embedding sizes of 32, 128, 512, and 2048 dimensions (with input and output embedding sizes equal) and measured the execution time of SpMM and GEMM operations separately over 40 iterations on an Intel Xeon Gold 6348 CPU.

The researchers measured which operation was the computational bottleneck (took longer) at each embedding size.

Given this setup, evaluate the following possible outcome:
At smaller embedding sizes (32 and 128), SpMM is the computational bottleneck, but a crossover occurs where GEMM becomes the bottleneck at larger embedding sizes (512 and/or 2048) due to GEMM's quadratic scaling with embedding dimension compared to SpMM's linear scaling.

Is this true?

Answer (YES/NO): NO